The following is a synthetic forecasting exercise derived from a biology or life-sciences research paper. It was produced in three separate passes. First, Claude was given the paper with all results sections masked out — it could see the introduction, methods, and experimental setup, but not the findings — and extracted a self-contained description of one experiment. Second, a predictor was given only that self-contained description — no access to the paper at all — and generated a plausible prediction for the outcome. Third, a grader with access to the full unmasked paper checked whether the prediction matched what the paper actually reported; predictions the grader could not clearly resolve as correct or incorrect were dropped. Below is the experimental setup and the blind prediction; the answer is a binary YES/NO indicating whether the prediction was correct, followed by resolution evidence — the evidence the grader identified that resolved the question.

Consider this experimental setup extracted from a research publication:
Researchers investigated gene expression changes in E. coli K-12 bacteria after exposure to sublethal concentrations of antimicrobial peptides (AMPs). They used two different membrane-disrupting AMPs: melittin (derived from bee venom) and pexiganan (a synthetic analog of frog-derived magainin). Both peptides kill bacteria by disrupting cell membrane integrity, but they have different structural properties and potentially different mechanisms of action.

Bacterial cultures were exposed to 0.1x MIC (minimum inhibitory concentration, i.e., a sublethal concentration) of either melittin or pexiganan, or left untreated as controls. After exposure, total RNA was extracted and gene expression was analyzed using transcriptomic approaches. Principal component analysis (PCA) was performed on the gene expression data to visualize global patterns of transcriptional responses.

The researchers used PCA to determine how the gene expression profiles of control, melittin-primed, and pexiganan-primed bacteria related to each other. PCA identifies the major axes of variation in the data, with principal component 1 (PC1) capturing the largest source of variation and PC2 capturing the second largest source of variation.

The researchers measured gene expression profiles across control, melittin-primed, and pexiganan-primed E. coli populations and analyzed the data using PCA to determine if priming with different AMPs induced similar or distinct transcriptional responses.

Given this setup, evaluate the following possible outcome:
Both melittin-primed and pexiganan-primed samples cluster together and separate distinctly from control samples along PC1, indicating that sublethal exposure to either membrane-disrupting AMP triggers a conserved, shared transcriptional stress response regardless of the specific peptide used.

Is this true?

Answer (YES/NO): NO